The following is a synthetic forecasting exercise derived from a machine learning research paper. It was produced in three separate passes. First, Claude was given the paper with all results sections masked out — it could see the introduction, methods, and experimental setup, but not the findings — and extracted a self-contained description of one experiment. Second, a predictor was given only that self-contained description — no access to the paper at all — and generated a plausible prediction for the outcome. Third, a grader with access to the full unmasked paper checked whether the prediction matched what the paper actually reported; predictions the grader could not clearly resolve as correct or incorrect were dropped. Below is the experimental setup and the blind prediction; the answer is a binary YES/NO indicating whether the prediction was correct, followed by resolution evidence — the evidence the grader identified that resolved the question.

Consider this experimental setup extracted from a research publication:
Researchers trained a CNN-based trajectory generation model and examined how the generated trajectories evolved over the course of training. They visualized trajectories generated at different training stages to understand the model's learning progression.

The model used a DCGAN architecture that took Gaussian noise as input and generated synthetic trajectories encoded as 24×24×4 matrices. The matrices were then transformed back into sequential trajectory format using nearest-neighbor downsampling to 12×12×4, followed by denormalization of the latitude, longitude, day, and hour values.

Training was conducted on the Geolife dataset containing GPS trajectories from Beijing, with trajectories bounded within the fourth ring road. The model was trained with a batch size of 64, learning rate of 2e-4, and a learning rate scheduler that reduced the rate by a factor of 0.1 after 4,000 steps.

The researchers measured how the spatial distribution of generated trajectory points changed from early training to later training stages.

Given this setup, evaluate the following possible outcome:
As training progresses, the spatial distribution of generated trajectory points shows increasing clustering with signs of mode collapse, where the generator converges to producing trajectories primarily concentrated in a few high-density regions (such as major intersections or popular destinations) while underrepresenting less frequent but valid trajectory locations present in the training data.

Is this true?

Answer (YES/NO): NO